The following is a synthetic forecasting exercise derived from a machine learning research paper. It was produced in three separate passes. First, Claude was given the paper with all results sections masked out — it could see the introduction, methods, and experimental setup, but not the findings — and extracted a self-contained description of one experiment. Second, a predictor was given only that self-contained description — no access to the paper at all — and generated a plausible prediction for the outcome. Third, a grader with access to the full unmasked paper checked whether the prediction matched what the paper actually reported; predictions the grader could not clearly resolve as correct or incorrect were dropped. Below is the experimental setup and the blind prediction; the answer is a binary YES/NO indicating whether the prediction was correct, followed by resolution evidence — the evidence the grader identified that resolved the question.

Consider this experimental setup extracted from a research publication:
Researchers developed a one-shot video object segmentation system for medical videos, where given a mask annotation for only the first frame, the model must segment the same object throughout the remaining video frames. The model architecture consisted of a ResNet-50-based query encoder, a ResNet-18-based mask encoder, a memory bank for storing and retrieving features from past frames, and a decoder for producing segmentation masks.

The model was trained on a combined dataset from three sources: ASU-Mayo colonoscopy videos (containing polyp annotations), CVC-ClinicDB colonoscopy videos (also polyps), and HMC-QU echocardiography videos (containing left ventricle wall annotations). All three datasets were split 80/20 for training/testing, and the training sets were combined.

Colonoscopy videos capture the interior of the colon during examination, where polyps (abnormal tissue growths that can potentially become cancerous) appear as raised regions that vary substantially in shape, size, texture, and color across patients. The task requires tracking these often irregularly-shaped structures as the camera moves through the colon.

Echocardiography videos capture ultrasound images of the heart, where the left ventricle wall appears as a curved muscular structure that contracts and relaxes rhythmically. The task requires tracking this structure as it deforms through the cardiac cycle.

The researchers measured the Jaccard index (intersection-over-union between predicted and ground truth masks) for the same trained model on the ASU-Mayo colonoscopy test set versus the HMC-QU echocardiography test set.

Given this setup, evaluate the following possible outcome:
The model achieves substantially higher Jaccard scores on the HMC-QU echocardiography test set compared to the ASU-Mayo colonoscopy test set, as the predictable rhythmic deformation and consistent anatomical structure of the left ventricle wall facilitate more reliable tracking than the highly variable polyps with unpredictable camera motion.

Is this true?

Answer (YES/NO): YES